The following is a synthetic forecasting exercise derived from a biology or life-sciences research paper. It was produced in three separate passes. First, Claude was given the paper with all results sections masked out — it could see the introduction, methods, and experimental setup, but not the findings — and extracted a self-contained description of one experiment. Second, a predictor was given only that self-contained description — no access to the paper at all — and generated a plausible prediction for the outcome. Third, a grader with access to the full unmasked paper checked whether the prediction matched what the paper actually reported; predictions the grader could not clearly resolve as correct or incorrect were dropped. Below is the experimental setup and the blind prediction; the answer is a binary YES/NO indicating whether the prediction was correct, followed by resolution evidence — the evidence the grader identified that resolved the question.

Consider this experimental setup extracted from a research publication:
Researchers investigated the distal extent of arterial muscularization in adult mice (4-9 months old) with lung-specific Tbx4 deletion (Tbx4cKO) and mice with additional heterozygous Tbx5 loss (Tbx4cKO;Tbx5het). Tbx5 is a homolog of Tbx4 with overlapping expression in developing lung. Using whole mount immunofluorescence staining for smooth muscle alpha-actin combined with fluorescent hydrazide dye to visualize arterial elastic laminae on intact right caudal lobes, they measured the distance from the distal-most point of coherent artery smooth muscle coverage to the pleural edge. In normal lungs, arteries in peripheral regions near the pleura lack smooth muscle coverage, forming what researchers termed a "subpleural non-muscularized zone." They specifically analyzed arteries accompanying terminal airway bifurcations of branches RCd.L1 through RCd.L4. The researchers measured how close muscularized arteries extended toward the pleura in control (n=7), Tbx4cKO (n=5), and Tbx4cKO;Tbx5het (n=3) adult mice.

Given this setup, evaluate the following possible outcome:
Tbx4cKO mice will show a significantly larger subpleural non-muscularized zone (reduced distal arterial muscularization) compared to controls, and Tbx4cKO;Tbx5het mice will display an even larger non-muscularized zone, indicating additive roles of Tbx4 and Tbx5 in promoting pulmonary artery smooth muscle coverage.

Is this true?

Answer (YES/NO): NO